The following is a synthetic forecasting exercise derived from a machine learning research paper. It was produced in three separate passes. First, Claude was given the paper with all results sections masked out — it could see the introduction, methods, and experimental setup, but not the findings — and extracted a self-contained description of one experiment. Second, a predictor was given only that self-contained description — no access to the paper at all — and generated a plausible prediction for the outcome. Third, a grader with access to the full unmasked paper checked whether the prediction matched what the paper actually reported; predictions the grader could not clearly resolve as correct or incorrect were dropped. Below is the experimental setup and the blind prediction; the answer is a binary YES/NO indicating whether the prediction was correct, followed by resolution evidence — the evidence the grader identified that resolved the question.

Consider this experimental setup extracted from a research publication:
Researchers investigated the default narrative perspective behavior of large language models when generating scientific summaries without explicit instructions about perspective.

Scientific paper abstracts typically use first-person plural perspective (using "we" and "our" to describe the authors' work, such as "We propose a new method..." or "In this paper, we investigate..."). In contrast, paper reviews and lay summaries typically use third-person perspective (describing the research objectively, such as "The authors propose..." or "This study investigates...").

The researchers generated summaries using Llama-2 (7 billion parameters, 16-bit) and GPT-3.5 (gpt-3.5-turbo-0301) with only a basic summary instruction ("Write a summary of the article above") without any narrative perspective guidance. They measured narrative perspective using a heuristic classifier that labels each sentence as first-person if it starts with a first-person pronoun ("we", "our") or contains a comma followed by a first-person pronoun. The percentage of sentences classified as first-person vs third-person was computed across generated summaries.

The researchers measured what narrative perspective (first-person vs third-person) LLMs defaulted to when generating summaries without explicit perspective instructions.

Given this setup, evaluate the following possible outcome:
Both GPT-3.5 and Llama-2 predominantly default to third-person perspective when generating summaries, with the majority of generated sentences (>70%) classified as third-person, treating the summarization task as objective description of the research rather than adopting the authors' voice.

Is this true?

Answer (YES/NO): NO